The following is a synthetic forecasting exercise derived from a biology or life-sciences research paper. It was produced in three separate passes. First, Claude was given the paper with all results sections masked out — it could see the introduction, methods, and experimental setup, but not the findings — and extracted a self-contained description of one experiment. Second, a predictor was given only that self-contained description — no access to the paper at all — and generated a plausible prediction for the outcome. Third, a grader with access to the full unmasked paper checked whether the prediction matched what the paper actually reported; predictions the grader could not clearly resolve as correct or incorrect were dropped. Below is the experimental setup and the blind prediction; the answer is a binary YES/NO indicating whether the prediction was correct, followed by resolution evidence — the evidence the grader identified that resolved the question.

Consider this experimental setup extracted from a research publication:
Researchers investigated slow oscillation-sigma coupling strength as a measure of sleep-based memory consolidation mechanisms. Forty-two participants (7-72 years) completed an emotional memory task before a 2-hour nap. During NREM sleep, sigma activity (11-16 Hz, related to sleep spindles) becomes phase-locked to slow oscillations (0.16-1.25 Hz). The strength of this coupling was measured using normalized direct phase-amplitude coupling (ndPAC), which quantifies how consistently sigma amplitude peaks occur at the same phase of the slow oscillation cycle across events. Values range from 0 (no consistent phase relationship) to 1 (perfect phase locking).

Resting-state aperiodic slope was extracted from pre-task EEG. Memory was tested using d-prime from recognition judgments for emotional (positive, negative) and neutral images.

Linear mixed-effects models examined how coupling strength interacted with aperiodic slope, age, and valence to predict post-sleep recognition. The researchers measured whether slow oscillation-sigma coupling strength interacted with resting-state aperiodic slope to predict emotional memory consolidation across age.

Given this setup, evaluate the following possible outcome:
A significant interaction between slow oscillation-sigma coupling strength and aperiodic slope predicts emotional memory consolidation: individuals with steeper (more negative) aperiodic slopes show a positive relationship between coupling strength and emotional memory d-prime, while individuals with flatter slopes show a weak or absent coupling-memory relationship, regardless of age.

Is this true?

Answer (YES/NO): NO